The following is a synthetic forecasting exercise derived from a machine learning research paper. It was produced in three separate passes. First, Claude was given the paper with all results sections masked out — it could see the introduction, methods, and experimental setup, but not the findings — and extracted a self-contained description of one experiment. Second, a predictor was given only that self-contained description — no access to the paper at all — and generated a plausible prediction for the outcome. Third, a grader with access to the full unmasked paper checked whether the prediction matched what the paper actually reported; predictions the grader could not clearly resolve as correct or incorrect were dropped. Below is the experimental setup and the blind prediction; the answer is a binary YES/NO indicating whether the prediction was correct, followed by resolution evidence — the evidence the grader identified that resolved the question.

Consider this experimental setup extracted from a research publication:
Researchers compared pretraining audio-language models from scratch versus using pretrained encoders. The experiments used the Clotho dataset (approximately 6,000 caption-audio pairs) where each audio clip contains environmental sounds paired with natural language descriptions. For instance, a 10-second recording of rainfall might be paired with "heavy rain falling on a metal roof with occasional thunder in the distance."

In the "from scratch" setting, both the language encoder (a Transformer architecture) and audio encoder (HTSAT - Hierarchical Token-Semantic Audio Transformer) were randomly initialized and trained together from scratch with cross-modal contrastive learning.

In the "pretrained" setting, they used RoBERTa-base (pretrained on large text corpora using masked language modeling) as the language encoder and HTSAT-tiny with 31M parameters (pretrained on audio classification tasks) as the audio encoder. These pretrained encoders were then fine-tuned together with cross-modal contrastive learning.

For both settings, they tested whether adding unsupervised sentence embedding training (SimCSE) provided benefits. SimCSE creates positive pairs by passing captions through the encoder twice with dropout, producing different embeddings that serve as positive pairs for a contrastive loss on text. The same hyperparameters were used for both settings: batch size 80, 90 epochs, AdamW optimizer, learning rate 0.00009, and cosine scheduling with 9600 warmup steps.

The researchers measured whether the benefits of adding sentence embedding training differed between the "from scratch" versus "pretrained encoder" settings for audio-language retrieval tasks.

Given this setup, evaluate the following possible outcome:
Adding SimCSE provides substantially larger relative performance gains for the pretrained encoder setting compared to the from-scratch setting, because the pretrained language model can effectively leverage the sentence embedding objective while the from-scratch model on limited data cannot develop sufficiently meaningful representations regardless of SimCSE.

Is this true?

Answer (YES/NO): NO